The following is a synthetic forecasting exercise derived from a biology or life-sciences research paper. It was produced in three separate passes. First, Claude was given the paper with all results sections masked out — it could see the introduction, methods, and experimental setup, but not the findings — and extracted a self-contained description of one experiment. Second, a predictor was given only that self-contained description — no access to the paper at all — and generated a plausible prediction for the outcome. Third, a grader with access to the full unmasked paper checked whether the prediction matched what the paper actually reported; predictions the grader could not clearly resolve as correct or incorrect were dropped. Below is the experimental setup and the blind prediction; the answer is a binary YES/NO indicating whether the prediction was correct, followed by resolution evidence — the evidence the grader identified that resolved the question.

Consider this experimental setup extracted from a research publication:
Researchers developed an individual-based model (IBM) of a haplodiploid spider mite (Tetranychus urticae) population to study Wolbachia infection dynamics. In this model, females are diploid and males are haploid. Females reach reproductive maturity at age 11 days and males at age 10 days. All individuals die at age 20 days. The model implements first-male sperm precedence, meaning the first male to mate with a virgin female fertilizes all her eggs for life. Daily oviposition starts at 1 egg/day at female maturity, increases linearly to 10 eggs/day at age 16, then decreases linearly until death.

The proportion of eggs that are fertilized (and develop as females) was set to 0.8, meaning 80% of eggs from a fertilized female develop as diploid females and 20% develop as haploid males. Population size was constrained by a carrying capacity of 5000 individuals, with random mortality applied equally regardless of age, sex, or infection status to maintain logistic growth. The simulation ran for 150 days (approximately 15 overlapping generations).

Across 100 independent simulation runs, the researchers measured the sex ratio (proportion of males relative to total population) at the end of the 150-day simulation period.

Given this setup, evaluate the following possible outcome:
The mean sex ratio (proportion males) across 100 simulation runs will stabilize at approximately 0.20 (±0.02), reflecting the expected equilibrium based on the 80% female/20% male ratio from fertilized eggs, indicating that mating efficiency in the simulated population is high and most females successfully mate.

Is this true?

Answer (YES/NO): YES